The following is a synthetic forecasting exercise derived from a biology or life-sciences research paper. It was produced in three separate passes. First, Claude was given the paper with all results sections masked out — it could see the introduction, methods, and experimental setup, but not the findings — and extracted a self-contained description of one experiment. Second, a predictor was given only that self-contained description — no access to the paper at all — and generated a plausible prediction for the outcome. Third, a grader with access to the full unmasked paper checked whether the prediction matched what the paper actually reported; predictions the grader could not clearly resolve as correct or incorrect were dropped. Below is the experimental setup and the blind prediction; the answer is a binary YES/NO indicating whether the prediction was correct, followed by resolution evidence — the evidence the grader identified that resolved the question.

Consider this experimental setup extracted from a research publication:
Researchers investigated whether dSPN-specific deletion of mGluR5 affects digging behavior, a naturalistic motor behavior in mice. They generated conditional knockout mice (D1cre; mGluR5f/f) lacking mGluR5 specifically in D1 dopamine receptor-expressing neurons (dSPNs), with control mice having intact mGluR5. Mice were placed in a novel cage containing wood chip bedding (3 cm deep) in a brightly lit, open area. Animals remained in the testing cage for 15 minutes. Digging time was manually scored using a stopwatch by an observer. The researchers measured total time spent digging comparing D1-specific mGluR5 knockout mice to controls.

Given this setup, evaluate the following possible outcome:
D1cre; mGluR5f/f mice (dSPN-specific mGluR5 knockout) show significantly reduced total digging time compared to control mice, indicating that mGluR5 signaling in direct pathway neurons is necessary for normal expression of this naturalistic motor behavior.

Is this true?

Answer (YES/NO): YES